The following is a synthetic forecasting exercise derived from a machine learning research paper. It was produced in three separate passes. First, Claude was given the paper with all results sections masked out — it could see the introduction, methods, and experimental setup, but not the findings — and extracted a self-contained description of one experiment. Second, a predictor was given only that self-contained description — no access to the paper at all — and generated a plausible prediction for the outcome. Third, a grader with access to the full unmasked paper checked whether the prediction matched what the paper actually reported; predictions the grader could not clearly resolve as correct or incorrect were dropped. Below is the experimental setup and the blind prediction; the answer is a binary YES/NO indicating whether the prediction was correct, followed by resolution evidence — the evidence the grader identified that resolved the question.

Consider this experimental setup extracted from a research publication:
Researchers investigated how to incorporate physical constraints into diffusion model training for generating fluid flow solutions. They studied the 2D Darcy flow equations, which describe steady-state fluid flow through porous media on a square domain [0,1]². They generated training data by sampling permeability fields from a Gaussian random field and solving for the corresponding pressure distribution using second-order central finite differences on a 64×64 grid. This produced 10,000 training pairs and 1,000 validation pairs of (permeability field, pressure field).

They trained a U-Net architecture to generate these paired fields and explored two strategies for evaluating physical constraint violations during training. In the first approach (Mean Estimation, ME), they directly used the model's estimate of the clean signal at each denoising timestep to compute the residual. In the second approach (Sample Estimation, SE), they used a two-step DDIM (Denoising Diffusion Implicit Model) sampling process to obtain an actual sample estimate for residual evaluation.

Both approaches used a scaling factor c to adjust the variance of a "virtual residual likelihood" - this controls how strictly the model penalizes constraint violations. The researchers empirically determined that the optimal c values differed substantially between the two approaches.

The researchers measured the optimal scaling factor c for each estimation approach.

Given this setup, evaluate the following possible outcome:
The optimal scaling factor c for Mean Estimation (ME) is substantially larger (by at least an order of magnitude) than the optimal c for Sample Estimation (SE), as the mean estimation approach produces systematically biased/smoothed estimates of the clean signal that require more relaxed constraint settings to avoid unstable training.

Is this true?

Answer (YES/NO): NO